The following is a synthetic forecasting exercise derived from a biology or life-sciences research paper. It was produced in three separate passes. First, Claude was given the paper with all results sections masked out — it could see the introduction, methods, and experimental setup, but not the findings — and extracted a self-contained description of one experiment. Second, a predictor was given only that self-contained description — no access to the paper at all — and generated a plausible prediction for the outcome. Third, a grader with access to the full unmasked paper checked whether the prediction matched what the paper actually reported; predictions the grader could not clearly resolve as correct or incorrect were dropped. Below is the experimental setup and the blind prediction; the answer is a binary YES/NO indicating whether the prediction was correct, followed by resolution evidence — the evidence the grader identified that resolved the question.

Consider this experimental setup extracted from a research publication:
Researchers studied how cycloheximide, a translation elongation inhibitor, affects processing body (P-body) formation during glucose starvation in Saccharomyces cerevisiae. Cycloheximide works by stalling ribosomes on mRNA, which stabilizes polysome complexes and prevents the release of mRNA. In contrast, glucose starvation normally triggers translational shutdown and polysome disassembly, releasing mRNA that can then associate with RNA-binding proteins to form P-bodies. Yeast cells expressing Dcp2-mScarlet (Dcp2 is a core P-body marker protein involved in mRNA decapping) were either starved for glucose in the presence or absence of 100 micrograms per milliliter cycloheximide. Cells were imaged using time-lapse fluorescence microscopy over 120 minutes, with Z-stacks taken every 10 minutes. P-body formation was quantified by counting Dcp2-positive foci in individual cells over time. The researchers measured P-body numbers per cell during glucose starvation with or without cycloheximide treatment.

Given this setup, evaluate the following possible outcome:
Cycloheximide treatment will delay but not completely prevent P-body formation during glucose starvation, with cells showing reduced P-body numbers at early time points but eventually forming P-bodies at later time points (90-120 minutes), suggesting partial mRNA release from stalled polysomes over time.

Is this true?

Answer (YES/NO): NO